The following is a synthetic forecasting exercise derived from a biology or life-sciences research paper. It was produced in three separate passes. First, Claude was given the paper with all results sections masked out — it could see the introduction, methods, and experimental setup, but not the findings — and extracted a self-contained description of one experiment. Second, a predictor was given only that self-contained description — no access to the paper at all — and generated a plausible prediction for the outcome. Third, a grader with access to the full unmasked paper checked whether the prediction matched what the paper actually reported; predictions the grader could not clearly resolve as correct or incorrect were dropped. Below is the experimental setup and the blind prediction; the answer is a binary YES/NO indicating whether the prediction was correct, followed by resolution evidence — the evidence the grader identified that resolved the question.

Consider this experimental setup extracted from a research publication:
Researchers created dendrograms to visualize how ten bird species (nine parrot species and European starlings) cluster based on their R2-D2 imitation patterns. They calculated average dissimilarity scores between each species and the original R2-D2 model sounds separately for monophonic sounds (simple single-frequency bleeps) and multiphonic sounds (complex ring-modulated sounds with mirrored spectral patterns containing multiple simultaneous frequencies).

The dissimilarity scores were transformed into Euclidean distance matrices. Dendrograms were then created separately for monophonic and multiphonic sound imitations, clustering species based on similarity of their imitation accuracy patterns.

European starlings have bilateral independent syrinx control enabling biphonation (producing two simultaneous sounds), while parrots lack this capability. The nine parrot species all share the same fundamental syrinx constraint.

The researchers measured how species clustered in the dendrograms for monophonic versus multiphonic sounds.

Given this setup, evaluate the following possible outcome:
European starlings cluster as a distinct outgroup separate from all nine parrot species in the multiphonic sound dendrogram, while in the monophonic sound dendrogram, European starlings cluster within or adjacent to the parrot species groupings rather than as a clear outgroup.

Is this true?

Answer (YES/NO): NO